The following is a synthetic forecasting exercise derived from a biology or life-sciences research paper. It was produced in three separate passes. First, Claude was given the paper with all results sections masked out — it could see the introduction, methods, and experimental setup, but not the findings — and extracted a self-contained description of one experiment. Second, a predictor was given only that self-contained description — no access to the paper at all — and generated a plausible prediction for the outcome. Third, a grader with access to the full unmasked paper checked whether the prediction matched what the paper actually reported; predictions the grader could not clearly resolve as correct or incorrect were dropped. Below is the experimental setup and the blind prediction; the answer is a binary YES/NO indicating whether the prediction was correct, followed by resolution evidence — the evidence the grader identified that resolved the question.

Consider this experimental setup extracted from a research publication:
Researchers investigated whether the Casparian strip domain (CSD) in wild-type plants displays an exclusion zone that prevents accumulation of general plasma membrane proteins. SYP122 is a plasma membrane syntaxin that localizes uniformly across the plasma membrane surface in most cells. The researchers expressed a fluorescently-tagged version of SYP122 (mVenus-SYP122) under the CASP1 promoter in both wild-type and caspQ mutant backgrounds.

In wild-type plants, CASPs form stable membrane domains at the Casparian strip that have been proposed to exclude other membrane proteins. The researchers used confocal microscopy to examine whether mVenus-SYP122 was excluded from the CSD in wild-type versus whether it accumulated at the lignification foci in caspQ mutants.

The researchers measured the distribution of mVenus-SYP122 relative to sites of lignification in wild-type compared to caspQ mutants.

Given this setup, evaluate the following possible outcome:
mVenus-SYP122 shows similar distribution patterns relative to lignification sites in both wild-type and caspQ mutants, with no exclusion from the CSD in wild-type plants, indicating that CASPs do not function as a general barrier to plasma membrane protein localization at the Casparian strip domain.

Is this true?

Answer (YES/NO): NO